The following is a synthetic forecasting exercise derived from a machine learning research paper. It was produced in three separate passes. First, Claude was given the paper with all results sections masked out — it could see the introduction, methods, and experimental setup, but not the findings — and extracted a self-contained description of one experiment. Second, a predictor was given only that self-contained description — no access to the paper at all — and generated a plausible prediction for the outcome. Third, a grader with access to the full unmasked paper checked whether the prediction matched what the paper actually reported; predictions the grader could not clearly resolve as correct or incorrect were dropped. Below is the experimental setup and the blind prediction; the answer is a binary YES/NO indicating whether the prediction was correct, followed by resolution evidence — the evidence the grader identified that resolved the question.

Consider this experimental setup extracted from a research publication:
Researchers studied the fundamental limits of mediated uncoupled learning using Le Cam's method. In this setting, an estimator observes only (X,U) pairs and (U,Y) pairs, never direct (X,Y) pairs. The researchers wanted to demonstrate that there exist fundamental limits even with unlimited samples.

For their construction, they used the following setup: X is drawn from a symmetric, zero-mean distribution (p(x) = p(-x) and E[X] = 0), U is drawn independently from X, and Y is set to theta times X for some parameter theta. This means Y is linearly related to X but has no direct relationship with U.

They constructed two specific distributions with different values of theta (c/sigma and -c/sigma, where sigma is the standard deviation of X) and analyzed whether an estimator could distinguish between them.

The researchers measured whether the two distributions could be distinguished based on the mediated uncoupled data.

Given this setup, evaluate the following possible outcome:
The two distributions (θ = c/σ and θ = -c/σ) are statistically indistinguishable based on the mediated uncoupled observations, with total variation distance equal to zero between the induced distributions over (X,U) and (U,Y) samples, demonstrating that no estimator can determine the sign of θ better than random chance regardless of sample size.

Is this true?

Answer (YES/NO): YES